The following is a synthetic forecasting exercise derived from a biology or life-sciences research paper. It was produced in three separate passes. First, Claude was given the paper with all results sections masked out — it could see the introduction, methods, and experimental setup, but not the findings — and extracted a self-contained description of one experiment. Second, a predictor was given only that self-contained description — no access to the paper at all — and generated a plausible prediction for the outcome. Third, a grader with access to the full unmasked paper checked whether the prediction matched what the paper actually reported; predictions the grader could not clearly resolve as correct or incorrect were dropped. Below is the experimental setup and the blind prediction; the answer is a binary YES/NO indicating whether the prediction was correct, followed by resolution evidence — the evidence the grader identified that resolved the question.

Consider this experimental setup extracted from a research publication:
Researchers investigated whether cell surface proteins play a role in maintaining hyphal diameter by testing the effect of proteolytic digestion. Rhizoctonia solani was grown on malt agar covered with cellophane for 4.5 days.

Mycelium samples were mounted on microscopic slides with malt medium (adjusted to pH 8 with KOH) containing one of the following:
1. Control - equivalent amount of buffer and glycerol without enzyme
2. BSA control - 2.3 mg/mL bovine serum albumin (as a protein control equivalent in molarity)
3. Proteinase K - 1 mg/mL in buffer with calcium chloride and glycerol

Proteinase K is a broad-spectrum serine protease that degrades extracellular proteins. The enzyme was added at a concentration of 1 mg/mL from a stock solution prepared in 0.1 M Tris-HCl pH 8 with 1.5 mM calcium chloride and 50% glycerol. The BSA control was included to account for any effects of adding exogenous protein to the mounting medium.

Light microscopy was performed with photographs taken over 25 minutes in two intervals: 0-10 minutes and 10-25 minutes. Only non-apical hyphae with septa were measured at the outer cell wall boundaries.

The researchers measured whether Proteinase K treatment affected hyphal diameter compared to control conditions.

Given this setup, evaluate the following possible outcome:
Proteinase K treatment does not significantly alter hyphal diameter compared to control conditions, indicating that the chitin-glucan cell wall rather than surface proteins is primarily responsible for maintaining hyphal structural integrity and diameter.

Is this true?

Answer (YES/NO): NO